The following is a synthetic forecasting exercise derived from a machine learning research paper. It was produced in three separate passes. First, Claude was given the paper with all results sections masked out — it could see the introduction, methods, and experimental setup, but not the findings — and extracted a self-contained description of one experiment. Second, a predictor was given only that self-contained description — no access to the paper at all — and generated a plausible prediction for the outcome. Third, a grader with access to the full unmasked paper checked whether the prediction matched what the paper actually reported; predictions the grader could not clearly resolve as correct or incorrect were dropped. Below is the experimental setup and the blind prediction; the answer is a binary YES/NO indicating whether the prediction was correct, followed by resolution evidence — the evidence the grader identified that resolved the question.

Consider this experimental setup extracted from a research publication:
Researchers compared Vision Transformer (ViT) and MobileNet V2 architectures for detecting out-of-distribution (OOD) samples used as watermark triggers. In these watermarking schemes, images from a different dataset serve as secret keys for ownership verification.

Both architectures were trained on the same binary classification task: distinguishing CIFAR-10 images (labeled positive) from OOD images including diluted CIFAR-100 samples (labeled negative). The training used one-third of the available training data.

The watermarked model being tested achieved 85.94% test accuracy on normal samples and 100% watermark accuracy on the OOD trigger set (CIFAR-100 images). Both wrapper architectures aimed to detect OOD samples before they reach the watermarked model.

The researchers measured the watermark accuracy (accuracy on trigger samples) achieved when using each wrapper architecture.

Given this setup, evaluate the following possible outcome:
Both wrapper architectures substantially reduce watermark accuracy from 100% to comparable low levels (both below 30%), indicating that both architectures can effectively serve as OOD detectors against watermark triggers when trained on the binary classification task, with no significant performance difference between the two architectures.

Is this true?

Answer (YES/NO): YES